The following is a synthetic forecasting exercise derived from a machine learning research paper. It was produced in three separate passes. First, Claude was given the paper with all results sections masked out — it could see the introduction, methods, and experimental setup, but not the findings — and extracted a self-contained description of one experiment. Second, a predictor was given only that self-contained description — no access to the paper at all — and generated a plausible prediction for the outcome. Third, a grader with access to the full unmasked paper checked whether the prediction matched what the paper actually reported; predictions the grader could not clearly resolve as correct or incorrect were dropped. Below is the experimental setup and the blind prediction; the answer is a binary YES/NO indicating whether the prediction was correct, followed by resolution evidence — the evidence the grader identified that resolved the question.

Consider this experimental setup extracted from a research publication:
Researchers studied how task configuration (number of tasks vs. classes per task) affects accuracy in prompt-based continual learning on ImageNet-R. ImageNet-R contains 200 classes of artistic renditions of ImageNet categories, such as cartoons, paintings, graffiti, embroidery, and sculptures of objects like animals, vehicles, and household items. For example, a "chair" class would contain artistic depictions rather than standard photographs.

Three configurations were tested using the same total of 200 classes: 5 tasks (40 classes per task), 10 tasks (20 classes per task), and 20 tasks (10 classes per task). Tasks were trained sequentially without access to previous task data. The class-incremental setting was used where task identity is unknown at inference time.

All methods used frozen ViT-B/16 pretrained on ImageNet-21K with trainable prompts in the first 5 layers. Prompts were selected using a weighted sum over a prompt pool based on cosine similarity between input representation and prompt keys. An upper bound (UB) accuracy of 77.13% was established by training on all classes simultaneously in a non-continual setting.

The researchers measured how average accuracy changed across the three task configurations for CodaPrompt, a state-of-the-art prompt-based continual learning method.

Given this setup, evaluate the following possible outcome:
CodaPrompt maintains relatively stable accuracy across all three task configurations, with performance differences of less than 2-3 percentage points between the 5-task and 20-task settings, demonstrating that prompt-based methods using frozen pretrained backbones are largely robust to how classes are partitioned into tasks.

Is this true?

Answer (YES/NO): NO